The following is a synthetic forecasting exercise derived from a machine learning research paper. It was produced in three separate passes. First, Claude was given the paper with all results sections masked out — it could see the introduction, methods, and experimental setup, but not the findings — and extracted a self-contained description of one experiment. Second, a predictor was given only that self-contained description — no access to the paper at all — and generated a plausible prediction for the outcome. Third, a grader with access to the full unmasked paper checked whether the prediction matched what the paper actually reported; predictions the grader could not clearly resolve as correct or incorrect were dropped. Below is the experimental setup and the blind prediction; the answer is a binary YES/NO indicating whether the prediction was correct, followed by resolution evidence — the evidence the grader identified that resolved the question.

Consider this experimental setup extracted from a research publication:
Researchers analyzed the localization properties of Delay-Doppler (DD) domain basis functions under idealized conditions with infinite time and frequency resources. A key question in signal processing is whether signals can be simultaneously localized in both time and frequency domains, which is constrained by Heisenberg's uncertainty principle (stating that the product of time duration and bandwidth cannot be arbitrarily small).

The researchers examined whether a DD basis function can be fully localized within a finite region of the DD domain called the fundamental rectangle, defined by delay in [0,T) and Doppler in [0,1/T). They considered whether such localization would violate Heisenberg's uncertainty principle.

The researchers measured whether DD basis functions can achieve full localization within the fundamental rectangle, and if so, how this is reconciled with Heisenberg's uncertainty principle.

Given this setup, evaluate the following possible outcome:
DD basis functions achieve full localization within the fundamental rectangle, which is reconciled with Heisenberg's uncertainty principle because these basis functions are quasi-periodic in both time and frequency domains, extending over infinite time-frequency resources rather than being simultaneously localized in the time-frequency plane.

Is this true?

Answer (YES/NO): YES